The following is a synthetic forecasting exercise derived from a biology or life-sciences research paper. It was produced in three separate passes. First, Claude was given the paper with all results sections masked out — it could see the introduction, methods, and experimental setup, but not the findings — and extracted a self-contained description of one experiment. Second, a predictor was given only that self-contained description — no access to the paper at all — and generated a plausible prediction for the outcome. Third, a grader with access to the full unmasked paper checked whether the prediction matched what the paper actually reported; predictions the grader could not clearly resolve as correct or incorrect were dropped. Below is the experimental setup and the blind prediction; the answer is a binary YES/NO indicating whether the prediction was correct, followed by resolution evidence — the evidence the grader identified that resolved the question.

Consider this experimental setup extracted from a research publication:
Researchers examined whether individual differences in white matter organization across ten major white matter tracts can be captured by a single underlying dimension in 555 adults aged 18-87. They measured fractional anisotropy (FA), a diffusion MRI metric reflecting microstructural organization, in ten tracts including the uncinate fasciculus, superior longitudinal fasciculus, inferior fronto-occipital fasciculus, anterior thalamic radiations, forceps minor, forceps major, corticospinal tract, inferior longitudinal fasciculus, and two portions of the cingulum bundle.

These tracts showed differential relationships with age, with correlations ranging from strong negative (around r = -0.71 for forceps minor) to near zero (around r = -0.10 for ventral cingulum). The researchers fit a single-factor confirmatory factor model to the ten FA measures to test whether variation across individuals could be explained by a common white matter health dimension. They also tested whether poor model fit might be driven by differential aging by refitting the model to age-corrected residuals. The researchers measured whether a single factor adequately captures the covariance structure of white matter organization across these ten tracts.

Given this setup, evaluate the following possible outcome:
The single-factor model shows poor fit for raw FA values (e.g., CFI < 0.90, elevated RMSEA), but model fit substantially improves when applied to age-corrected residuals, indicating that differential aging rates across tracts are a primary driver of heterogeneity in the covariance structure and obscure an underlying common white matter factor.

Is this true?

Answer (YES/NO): NO